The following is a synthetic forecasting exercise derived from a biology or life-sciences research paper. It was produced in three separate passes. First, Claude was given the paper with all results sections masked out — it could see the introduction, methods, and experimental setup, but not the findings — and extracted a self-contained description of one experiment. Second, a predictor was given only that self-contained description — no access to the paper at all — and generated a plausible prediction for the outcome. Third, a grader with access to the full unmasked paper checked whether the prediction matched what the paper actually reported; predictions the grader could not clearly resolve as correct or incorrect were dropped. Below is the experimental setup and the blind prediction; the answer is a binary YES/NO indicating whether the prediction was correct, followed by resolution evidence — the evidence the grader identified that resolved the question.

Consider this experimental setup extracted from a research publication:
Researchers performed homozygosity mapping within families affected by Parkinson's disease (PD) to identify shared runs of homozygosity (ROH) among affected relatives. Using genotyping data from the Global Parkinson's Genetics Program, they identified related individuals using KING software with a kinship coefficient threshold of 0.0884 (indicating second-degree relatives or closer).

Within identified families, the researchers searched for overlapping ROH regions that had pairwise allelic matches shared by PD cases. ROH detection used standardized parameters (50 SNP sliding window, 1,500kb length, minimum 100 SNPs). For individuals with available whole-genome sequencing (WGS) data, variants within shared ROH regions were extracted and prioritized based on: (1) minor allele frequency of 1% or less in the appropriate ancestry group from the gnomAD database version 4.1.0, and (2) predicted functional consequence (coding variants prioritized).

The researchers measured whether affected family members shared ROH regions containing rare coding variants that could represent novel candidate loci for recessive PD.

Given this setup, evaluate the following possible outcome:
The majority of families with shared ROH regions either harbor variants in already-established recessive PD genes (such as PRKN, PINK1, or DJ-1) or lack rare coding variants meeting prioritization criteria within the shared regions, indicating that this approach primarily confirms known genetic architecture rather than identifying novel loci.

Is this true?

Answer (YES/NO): YES